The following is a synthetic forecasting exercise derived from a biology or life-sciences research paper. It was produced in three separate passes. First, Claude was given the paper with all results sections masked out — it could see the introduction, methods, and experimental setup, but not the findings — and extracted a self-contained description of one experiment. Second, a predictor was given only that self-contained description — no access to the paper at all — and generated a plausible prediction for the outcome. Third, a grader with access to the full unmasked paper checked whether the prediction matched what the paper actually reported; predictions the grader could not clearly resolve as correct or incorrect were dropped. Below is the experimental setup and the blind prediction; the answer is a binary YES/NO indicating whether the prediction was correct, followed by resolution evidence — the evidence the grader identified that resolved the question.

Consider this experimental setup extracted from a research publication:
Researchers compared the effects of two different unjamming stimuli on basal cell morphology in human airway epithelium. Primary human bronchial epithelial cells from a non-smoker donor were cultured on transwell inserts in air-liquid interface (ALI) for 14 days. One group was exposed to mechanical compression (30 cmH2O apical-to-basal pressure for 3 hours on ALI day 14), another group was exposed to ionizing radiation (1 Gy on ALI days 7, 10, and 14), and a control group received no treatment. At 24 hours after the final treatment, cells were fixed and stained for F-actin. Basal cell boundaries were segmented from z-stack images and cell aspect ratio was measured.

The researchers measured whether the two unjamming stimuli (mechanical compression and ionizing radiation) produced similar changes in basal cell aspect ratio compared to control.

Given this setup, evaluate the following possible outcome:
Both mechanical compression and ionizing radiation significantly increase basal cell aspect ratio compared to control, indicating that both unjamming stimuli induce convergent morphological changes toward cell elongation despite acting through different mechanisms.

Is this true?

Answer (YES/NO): YES